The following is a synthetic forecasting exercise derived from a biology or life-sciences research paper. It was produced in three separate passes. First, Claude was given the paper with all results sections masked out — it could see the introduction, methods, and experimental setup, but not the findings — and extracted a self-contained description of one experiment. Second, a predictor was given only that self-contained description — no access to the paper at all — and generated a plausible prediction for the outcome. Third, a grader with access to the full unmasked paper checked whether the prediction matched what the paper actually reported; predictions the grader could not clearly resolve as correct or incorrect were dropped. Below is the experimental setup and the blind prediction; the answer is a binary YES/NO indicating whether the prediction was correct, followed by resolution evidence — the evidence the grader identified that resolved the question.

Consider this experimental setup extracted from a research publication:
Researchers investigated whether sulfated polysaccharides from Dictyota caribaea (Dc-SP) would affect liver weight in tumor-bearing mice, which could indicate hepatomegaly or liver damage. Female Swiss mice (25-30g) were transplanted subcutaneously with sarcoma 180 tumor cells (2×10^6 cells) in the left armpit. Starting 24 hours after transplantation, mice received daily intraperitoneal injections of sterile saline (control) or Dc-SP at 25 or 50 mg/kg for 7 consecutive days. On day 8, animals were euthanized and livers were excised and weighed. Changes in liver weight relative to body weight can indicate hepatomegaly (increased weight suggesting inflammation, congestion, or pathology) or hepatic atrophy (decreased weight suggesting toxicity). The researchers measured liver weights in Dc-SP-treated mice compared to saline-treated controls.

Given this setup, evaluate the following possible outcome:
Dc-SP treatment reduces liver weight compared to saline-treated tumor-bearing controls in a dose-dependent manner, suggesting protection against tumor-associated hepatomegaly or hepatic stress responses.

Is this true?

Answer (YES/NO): NO